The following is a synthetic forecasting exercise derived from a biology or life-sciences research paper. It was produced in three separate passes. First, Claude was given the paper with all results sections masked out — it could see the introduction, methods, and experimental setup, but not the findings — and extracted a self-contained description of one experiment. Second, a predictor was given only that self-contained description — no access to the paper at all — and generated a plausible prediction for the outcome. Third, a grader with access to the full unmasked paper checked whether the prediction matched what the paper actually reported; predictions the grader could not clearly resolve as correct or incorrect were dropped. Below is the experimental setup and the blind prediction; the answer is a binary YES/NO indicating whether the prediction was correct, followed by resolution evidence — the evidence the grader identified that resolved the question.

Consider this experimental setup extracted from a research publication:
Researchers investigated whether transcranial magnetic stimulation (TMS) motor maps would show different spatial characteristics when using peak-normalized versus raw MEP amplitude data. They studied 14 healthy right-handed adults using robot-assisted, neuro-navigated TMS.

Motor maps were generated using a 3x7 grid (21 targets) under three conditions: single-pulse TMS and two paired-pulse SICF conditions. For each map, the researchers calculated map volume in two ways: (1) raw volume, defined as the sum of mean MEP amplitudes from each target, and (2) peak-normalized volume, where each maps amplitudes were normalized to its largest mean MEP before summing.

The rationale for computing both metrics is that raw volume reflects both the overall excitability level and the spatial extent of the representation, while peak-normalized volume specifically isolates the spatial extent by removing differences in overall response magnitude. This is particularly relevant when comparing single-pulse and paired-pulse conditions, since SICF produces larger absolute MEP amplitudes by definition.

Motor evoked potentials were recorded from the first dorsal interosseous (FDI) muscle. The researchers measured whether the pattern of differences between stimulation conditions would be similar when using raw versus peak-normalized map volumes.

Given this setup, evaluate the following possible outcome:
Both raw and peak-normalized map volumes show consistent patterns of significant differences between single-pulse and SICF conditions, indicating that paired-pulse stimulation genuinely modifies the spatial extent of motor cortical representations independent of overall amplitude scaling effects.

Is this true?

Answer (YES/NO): YES